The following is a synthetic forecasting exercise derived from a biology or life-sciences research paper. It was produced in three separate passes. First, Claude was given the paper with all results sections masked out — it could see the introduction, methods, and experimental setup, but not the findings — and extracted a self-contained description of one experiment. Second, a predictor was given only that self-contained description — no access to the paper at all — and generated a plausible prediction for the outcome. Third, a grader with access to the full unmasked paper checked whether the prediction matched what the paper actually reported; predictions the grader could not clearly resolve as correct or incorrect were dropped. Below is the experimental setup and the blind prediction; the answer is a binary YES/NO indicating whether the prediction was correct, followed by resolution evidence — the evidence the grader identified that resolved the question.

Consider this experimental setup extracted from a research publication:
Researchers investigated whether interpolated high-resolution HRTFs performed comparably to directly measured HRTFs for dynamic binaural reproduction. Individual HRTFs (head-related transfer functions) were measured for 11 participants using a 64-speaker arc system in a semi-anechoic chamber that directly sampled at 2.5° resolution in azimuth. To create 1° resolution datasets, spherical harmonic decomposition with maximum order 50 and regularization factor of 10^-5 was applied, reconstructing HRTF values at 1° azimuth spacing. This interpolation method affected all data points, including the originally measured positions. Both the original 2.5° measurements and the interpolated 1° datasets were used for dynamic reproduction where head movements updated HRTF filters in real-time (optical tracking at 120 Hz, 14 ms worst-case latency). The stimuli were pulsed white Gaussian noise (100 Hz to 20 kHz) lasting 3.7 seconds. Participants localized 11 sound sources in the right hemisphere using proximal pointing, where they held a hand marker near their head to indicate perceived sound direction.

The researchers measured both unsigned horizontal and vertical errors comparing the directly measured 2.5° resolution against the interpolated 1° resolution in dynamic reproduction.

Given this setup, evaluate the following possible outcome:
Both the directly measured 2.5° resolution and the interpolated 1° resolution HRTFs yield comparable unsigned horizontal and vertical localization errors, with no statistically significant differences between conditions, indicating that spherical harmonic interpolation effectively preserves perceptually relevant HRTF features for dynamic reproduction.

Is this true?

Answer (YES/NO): YES